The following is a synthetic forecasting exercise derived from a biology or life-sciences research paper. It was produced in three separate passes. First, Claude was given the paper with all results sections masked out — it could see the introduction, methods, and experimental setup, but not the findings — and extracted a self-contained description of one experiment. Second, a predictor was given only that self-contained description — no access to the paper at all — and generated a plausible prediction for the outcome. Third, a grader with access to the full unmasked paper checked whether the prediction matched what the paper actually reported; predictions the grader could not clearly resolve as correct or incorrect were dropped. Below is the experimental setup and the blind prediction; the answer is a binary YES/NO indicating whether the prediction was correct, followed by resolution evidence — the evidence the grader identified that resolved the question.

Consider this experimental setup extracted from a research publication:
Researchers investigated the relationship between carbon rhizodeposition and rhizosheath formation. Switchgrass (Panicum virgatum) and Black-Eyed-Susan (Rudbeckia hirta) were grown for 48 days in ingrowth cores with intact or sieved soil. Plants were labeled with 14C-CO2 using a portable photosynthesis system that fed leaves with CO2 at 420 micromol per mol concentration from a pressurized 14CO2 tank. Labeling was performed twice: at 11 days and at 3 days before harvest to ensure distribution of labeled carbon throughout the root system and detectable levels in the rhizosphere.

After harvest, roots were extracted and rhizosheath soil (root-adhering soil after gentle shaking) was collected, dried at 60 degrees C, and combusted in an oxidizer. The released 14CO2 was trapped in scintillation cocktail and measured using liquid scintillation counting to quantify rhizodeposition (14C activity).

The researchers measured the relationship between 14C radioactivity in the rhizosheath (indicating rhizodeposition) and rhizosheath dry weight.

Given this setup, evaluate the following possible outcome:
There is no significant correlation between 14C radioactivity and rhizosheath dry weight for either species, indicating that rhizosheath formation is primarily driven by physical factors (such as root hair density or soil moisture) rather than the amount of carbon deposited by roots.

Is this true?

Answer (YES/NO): NO